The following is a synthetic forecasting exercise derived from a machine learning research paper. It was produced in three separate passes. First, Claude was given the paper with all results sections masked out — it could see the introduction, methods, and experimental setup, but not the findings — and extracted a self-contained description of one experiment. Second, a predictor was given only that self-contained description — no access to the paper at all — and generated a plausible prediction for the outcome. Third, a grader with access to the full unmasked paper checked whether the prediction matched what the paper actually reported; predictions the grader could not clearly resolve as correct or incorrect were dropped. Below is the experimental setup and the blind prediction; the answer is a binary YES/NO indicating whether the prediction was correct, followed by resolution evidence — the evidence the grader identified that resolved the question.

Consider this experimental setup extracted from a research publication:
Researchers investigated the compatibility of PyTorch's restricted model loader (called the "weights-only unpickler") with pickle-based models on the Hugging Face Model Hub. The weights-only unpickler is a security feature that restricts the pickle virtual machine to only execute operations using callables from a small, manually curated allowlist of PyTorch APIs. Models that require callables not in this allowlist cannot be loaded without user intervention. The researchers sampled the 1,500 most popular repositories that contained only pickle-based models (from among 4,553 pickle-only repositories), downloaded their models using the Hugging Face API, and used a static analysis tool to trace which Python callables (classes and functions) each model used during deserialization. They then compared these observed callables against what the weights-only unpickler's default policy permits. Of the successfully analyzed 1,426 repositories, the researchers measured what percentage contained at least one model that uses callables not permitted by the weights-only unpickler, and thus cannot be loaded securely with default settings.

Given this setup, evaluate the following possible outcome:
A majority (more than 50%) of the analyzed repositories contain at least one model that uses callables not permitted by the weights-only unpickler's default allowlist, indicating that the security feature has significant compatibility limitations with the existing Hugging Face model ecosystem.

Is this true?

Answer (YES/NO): NO